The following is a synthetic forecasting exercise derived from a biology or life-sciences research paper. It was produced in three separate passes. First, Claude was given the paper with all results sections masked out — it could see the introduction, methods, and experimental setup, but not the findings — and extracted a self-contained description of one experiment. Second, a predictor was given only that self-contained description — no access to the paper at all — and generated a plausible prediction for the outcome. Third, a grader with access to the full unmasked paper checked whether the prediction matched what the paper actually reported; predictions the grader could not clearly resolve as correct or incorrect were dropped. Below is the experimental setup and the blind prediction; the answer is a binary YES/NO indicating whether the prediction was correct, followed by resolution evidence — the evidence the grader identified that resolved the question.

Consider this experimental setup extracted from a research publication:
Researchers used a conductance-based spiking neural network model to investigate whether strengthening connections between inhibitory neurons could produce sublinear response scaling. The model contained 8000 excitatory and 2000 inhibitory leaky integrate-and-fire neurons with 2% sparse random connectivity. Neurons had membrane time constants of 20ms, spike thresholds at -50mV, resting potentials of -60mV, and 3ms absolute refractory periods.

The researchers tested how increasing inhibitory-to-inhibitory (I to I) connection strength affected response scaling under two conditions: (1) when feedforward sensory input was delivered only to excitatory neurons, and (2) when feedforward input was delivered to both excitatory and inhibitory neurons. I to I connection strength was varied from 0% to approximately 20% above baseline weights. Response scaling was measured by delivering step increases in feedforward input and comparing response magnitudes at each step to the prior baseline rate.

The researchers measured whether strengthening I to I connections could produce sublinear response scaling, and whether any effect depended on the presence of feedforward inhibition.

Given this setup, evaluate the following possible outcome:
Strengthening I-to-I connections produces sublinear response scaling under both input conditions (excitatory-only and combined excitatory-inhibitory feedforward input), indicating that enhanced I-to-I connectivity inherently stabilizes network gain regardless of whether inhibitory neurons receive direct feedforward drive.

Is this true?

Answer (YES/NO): NO